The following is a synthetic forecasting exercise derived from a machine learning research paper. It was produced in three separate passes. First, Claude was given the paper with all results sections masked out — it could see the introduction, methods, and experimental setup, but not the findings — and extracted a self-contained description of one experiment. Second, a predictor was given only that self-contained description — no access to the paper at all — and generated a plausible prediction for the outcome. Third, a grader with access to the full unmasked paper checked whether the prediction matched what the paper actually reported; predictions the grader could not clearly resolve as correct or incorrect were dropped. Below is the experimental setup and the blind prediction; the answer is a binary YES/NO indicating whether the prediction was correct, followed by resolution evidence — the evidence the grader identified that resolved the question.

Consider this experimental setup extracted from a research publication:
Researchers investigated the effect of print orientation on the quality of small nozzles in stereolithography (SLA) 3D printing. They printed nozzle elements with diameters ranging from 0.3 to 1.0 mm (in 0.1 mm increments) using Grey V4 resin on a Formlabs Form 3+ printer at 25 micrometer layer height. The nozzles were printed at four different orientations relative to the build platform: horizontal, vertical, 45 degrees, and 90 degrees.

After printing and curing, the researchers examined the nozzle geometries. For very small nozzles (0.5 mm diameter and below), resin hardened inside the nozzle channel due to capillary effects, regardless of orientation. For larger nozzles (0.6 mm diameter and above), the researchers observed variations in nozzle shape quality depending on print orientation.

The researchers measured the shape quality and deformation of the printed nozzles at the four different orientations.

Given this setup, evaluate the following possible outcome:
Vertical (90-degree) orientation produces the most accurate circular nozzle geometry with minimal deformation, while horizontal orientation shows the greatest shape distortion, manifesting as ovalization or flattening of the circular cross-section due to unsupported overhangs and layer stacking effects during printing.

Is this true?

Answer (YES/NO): NO